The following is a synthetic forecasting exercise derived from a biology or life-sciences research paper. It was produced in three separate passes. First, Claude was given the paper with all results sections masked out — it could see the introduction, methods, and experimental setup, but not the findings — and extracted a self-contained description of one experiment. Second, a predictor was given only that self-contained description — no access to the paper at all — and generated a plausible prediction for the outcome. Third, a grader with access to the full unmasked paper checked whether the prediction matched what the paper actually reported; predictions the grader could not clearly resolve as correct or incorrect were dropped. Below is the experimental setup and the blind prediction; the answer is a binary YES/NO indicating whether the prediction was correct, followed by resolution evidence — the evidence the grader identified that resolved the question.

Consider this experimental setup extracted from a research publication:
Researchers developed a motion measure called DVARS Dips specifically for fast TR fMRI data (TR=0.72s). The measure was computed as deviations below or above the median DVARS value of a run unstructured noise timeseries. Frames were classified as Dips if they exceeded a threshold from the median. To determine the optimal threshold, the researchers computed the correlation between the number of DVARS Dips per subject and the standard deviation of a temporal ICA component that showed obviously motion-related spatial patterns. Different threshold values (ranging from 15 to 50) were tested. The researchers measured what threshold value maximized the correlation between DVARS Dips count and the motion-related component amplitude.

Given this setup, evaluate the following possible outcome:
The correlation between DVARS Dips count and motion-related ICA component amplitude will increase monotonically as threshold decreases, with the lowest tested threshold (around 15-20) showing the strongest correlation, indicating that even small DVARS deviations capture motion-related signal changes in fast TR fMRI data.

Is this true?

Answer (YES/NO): NO